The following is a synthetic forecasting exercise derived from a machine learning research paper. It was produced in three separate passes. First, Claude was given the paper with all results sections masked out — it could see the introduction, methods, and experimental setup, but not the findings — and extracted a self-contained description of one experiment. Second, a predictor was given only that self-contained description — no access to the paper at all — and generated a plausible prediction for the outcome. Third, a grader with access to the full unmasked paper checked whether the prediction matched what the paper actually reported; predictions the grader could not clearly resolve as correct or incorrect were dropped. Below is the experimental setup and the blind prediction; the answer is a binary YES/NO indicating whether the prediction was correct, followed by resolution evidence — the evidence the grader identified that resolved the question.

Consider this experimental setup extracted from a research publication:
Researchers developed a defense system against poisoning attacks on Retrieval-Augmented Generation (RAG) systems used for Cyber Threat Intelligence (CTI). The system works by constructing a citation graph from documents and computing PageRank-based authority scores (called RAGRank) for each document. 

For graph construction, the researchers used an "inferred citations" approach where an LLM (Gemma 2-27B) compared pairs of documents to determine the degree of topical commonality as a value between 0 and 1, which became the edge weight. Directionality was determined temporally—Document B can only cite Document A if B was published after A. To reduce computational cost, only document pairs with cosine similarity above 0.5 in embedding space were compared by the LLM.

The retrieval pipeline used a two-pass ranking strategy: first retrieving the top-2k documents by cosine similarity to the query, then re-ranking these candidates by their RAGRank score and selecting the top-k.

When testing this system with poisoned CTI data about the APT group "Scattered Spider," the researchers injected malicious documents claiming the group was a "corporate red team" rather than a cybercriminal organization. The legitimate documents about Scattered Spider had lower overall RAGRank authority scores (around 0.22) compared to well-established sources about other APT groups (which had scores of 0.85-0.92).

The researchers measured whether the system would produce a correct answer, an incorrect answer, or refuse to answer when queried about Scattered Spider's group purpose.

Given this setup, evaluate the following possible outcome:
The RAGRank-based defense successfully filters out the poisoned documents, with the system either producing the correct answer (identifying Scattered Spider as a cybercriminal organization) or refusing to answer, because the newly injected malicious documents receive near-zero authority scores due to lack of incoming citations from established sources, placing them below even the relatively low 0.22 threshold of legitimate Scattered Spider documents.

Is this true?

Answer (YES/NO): NO